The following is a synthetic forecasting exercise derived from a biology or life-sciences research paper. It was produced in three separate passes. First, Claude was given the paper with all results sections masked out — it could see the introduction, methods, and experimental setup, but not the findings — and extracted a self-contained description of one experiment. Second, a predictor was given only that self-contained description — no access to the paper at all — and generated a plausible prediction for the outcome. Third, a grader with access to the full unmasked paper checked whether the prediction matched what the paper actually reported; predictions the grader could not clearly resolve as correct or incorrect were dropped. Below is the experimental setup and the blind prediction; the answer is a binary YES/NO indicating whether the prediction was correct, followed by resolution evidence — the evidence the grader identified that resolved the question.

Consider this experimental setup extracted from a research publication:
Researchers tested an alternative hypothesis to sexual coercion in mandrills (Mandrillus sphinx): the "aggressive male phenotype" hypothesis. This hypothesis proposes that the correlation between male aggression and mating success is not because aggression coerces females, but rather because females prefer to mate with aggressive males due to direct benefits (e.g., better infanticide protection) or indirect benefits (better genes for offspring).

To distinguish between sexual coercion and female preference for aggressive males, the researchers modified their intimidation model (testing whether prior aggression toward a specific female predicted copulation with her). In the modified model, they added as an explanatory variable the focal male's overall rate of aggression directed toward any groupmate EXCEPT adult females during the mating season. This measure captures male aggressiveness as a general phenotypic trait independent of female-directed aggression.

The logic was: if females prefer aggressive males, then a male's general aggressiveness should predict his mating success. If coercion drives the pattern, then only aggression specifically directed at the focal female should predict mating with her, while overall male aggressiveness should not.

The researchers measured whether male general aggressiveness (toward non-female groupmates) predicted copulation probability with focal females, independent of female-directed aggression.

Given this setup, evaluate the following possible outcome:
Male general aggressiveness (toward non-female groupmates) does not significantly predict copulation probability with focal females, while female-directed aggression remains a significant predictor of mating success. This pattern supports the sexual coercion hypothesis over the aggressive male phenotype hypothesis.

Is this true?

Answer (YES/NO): YES